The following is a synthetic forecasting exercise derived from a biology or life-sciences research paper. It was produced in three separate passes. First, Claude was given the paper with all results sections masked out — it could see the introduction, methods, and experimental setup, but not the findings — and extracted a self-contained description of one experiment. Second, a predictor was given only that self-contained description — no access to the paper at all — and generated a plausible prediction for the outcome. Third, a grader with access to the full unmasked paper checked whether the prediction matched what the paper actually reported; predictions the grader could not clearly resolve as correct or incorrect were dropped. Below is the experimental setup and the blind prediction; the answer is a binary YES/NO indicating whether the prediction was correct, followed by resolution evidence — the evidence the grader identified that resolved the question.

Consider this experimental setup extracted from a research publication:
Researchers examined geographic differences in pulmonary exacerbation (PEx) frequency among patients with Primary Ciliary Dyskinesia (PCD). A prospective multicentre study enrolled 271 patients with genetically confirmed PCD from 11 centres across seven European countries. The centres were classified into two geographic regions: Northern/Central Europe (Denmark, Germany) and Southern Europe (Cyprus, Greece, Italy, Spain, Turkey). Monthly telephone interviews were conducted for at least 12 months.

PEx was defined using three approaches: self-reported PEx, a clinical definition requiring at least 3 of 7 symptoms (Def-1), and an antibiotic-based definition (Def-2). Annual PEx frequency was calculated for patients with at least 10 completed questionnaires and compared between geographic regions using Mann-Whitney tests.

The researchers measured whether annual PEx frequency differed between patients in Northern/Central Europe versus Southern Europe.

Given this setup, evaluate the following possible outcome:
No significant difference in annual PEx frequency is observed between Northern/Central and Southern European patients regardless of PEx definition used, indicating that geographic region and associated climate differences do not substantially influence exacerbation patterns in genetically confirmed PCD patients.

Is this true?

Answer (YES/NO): NO